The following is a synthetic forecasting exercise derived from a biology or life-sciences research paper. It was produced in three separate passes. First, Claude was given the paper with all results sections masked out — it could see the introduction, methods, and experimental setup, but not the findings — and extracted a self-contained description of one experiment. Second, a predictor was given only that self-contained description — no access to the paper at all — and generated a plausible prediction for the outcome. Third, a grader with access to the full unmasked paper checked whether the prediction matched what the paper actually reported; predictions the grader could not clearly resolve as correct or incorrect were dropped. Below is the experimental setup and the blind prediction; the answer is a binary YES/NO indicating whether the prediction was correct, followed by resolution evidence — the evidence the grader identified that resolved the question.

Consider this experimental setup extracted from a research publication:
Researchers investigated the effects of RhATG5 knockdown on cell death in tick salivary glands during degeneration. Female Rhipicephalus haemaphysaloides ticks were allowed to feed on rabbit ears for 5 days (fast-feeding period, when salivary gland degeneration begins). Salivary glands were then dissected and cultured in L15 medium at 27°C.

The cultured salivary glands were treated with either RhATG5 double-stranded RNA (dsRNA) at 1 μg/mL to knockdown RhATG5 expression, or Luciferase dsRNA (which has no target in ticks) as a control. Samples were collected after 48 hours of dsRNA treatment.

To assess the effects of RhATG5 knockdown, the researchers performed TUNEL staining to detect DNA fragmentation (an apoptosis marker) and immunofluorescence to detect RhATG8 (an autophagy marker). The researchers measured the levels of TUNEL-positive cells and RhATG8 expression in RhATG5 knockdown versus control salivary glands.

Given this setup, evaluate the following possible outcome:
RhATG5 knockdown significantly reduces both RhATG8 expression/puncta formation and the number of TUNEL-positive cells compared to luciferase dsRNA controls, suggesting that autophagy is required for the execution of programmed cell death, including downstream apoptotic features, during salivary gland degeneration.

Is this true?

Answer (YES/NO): YES